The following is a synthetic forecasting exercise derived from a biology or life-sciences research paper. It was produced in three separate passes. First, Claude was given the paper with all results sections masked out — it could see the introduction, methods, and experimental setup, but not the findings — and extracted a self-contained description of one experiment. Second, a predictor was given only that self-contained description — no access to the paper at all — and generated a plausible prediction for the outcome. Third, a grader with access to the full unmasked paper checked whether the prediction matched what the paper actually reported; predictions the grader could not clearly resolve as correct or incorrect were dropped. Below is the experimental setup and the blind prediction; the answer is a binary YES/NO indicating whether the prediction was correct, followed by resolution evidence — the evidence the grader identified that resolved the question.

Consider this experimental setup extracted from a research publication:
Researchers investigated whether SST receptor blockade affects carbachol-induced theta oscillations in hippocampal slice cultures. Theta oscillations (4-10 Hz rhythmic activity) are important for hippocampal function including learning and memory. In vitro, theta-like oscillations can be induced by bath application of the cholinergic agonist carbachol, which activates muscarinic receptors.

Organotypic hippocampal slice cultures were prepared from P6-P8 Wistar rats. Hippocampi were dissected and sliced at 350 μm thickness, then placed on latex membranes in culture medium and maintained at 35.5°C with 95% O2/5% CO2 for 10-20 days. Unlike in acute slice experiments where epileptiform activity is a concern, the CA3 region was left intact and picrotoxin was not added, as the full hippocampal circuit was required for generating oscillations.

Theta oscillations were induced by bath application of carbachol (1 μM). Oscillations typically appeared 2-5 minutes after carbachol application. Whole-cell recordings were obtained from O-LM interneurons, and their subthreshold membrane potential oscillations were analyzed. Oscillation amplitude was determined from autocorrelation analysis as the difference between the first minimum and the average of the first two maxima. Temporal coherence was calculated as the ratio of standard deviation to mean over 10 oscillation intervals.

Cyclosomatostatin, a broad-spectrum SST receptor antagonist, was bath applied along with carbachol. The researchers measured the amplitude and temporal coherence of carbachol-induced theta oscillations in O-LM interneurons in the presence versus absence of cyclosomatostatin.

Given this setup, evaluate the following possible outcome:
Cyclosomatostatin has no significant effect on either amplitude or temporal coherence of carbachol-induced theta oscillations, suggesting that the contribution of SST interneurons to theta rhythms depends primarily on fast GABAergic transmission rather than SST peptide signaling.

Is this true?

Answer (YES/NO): NO